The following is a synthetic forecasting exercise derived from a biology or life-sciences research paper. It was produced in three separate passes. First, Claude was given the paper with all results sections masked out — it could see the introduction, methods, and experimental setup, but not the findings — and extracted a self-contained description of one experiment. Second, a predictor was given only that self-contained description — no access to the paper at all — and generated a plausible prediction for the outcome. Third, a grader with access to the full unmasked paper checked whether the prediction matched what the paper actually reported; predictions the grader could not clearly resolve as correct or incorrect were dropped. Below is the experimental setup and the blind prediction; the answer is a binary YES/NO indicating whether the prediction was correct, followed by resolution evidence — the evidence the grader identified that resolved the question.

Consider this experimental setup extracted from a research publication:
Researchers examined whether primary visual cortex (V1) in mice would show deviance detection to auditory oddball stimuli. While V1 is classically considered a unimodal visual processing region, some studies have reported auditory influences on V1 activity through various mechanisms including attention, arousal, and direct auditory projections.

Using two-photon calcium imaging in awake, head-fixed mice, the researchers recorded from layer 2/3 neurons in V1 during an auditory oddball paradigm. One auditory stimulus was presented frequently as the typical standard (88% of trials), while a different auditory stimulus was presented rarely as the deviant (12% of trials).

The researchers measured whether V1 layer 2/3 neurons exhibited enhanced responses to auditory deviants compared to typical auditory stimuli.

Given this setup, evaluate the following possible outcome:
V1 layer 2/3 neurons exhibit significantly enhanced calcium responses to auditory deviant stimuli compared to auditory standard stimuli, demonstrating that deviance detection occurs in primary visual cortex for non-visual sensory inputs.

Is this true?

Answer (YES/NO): NO